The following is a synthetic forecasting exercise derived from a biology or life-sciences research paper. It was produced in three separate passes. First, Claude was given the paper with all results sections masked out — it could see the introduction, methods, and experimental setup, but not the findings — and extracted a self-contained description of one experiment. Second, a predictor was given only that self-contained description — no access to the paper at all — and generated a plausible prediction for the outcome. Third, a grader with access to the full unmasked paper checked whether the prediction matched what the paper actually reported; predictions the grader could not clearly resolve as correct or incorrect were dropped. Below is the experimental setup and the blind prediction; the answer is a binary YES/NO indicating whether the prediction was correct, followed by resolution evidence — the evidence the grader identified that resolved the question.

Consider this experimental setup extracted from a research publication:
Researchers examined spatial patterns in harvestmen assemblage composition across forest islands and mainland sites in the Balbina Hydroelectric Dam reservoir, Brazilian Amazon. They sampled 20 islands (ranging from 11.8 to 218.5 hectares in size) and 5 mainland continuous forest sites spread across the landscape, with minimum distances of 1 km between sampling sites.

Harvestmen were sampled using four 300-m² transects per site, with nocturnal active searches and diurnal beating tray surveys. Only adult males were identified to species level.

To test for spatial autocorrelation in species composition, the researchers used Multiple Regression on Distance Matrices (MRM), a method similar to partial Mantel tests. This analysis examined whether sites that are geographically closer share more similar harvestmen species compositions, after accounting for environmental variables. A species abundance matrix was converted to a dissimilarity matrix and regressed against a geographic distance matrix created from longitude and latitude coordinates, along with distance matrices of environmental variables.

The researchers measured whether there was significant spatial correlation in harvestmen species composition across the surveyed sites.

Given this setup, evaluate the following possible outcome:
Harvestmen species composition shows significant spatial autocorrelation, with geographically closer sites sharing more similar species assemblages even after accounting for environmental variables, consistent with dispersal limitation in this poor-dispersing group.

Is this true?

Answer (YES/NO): NO